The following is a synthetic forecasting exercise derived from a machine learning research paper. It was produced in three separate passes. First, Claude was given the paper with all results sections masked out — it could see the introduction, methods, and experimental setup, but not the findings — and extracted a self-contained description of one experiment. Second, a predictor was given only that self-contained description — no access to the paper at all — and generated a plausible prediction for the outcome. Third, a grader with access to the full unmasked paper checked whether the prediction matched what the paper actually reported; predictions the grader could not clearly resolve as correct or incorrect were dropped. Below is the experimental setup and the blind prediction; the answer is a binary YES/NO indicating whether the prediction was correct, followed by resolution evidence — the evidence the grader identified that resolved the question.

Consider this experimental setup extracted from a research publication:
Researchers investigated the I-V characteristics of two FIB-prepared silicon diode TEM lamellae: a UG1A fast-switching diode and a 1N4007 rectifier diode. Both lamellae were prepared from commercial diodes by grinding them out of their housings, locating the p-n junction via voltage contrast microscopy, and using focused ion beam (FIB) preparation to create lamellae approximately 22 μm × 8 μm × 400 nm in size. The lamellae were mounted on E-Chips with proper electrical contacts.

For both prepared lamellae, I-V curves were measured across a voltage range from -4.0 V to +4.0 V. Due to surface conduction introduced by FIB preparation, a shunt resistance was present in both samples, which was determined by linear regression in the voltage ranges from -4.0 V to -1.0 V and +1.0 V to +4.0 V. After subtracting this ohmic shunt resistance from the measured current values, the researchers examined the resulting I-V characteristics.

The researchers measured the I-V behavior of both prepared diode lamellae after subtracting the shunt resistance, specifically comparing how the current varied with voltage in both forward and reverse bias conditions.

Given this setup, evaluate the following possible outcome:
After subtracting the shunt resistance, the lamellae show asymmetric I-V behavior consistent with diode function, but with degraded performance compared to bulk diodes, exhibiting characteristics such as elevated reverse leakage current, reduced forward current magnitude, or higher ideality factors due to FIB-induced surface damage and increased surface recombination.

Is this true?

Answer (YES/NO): NO